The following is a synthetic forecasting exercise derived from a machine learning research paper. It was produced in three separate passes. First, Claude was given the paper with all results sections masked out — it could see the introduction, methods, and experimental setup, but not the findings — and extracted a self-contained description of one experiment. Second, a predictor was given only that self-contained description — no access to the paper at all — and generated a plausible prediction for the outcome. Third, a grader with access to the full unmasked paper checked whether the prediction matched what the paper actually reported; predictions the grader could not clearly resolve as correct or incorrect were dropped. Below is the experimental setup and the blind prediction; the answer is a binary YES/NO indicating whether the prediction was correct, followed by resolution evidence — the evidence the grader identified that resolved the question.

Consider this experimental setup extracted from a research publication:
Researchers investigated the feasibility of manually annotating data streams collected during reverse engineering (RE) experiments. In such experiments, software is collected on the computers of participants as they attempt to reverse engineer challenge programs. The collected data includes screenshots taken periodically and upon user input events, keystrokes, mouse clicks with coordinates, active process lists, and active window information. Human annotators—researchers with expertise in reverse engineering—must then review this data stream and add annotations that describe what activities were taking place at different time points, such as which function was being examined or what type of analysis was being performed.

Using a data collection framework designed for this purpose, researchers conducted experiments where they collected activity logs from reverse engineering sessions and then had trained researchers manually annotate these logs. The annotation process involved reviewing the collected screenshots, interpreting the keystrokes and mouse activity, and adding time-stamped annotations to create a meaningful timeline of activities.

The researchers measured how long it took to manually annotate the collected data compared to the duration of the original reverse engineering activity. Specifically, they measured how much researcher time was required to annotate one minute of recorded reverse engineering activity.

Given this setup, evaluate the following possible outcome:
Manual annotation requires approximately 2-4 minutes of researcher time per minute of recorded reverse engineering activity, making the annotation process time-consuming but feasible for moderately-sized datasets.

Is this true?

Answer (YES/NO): NO